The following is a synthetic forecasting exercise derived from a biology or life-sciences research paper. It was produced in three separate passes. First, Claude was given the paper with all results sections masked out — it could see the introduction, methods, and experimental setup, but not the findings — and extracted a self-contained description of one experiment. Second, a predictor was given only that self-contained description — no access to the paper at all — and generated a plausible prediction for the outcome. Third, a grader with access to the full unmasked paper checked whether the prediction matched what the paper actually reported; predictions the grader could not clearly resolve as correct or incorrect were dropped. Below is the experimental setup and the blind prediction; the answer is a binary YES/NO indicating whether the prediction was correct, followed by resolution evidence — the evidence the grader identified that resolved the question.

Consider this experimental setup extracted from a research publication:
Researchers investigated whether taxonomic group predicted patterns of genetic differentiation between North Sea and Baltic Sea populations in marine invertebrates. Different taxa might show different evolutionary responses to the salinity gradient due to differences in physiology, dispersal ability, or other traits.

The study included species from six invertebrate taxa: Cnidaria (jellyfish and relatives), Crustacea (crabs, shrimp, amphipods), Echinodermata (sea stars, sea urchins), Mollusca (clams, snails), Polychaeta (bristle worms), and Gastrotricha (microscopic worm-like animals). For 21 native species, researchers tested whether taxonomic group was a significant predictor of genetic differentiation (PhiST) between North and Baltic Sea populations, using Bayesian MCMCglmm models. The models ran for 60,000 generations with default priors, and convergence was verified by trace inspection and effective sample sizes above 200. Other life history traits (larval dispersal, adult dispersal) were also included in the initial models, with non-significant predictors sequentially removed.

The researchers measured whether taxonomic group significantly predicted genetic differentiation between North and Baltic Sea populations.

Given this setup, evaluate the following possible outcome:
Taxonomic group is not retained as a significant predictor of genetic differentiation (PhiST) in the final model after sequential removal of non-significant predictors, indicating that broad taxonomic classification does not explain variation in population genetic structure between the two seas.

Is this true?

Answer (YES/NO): YES